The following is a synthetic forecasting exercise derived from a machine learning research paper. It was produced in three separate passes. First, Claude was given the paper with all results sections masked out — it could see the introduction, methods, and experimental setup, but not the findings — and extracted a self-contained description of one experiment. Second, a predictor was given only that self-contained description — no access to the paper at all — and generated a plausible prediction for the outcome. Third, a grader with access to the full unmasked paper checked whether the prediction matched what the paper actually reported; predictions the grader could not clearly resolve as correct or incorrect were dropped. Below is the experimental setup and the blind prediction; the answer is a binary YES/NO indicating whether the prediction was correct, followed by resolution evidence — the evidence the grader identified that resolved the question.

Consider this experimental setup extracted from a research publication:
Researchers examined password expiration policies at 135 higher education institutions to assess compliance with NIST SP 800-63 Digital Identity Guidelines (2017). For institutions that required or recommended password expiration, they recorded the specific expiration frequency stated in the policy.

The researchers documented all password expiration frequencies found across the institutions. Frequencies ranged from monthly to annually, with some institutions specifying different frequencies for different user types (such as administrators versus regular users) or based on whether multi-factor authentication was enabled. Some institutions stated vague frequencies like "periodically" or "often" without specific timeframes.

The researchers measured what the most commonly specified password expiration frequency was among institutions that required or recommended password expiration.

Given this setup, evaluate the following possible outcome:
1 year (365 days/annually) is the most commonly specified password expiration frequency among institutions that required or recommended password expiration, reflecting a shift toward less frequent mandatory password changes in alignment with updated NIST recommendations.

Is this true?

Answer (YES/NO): YES